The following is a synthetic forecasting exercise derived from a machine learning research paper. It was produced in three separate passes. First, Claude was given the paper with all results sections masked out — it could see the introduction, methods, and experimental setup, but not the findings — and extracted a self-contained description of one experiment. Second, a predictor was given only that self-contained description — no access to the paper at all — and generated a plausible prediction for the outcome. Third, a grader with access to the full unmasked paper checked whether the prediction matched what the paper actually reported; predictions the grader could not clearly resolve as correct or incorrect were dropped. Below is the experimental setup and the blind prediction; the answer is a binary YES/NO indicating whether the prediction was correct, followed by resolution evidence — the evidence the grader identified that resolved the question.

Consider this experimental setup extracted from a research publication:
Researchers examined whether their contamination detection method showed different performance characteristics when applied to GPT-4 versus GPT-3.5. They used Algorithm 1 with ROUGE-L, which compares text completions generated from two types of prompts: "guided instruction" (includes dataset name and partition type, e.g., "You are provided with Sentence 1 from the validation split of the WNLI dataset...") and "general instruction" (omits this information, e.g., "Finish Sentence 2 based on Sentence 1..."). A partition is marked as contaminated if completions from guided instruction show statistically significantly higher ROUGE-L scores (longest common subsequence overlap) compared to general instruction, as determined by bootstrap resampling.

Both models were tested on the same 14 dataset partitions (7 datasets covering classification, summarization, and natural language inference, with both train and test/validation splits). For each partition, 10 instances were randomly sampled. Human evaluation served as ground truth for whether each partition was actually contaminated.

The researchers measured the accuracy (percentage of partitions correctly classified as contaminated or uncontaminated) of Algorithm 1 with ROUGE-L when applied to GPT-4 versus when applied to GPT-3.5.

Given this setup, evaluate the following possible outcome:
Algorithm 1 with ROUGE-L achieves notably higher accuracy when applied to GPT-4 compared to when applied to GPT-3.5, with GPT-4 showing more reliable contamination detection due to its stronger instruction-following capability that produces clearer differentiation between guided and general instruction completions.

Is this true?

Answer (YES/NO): YES